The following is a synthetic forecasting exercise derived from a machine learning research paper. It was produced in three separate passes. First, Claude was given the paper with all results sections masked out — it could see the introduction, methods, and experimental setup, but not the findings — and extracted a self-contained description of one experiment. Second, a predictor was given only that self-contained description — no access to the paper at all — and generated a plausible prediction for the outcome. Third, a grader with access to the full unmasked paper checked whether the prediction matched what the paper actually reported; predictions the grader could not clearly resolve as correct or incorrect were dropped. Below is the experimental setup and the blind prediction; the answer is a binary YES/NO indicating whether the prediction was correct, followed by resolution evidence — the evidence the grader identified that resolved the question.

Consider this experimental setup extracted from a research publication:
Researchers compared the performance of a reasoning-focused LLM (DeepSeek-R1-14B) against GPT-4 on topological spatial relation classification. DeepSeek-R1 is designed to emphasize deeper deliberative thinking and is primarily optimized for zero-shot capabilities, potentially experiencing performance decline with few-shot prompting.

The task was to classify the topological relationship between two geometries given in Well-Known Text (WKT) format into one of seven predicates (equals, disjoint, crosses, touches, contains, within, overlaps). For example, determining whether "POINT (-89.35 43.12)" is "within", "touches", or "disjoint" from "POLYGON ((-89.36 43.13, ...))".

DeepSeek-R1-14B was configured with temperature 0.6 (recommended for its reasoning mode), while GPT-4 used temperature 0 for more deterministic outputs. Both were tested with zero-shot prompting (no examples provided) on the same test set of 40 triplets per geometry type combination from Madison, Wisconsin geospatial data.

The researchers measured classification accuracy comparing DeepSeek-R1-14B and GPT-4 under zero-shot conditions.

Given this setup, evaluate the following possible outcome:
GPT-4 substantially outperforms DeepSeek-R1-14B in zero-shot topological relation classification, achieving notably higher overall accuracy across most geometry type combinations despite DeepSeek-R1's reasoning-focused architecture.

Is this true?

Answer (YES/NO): YES